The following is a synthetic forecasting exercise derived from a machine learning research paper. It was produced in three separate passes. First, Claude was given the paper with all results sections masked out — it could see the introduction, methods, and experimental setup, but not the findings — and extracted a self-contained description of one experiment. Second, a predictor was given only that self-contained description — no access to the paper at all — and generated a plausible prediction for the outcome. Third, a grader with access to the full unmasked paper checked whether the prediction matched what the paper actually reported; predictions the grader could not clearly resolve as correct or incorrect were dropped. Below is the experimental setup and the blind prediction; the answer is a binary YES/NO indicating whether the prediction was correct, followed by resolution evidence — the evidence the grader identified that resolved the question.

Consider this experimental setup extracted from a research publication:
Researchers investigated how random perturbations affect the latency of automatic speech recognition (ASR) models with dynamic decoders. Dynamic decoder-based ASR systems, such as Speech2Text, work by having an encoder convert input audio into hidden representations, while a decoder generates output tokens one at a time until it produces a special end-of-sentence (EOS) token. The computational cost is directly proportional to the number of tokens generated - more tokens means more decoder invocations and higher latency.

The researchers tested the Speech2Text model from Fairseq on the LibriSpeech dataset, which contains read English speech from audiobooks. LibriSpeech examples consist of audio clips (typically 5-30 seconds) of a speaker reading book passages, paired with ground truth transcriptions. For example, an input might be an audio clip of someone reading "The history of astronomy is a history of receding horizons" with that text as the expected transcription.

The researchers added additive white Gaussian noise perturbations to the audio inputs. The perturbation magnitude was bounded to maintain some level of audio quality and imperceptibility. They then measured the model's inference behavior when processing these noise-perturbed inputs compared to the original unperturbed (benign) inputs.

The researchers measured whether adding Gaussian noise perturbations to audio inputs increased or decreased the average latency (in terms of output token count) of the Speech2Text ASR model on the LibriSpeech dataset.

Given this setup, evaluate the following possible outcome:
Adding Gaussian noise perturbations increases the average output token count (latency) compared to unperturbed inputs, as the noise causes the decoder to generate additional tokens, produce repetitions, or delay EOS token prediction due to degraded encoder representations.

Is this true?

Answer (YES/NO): NO